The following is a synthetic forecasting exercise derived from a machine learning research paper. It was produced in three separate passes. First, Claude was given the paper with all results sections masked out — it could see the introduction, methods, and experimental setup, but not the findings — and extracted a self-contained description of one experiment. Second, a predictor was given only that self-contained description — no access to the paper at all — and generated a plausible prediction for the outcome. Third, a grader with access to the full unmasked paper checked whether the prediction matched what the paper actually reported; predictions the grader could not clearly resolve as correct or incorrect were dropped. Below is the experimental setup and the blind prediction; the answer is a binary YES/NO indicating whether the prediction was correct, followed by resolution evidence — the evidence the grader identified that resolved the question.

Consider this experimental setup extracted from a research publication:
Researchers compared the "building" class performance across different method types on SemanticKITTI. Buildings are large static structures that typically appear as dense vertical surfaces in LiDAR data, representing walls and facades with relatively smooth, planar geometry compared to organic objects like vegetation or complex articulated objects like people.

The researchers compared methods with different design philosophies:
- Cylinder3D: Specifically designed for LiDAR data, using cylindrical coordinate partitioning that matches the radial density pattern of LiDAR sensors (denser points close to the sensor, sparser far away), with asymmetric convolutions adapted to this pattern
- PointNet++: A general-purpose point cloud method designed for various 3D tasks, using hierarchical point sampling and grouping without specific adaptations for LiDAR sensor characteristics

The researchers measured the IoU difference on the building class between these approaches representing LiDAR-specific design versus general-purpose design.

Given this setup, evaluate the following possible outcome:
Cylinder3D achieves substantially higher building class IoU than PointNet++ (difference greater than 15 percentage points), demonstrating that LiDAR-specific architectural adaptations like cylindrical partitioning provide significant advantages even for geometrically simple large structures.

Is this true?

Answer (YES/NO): YES